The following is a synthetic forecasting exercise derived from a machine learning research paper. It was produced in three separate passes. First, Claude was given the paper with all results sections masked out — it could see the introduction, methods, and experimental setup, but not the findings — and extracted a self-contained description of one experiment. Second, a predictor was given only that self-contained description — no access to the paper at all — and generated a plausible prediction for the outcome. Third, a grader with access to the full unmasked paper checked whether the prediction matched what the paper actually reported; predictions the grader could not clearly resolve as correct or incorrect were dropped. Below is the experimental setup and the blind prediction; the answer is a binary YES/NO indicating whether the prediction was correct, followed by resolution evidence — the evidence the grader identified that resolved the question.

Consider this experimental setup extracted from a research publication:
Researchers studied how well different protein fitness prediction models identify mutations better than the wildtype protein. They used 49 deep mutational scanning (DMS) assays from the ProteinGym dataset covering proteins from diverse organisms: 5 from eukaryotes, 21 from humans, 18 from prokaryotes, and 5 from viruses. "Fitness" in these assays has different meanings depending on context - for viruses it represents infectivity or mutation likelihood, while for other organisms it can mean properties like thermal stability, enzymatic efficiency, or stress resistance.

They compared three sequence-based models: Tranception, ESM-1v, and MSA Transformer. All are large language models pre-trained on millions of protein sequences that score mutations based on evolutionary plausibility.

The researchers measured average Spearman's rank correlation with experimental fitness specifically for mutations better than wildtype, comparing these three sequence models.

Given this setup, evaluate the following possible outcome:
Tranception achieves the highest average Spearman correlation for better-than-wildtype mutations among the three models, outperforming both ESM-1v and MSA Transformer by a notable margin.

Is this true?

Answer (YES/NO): NO